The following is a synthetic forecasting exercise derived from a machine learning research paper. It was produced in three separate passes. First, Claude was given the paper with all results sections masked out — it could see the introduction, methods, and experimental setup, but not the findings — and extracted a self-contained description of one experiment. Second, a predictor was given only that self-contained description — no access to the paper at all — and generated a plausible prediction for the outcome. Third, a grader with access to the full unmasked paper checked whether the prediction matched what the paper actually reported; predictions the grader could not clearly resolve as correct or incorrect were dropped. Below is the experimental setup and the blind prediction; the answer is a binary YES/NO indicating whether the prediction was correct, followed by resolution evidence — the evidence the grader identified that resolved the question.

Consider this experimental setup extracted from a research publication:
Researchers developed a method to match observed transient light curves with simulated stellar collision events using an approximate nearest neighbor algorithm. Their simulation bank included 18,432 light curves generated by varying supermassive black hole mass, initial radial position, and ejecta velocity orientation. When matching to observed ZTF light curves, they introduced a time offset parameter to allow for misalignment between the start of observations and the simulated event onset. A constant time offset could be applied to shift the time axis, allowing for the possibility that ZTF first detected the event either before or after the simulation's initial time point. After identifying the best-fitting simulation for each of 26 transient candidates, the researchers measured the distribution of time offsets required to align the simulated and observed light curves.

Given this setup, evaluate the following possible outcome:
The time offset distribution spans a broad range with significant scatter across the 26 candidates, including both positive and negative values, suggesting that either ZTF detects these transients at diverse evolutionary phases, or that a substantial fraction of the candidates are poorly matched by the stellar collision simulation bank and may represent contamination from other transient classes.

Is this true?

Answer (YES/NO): NO